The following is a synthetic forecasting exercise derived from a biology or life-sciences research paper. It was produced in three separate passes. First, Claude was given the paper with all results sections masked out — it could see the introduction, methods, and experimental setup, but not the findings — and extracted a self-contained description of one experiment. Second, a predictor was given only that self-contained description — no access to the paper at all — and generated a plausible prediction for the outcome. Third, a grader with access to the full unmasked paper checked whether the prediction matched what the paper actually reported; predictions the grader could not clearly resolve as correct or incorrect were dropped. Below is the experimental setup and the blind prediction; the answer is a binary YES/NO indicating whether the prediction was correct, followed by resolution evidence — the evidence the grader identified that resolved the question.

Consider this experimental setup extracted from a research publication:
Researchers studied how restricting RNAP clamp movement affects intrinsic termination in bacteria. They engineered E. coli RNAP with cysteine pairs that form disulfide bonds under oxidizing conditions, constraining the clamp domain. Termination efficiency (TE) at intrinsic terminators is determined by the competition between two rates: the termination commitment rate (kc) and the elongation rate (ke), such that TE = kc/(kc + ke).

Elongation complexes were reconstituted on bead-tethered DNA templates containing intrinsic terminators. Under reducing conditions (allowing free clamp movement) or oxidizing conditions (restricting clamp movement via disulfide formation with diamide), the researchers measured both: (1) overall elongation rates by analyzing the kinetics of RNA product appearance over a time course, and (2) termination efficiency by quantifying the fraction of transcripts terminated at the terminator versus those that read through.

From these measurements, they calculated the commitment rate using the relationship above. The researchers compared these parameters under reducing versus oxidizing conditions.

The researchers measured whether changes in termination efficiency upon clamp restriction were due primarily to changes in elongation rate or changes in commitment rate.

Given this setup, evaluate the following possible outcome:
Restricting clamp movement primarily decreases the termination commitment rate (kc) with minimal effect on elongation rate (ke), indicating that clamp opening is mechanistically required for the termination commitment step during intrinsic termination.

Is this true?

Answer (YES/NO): NO